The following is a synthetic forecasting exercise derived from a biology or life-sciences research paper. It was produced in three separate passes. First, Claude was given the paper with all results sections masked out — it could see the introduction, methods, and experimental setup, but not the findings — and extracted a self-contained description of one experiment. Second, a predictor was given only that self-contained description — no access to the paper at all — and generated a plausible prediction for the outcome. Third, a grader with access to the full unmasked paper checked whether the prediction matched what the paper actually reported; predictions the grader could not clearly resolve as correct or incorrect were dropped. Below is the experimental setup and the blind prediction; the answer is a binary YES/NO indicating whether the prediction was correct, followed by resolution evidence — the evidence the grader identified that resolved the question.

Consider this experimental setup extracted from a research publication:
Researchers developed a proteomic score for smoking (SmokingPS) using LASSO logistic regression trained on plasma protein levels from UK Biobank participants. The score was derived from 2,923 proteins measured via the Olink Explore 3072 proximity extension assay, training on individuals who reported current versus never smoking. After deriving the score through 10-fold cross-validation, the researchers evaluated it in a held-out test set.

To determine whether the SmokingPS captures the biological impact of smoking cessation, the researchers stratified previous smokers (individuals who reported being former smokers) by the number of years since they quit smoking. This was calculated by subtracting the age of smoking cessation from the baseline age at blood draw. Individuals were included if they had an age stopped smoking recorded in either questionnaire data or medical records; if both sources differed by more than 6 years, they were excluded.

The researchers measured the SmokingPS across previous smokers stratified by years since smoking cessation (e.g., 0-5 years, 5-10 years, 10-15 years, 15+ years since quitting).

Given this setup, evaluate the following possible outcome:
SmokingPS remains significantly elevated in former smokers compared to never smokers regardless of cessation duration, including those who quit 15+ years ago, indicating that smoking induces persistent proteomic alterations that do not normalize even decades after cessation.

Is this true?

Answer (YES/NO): NO